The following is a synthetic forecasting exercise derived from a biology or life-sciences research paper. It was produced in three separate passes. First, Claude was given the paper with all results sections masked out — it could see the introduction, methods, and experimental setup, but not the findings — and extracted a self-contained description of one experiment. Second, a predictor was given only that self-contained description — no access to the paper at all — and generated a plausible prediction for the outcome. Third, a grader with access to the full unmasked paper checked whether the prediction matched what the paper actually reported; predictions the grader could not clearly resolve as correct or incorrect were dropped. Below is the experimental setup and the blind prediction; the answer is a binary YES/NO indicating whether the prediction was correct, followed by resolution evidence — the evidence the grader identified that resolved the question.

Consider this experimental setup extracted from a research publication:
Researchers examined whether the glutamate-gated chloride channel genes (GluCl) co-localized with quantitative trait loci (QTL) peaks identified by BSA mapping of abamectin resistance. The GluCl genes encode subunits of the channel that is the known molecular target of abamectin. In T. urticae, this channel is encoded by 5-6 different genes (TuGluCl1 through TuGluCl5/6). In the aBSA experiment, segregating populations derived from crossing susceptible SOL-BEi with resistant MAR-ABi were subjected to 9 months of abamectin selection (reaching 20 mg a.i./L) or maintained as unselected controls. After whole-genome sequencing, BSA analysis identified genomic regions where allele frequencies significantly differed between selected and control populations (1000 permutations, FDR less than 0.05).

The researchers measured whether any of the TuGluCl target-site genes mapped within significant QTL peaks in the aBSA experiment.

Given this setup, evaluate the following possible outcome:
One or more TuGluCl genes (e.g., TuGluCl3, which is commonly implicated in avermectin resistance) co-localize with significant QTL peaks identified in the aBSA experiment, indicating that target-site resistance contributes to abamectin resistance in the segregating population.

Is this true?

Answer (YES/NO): YES